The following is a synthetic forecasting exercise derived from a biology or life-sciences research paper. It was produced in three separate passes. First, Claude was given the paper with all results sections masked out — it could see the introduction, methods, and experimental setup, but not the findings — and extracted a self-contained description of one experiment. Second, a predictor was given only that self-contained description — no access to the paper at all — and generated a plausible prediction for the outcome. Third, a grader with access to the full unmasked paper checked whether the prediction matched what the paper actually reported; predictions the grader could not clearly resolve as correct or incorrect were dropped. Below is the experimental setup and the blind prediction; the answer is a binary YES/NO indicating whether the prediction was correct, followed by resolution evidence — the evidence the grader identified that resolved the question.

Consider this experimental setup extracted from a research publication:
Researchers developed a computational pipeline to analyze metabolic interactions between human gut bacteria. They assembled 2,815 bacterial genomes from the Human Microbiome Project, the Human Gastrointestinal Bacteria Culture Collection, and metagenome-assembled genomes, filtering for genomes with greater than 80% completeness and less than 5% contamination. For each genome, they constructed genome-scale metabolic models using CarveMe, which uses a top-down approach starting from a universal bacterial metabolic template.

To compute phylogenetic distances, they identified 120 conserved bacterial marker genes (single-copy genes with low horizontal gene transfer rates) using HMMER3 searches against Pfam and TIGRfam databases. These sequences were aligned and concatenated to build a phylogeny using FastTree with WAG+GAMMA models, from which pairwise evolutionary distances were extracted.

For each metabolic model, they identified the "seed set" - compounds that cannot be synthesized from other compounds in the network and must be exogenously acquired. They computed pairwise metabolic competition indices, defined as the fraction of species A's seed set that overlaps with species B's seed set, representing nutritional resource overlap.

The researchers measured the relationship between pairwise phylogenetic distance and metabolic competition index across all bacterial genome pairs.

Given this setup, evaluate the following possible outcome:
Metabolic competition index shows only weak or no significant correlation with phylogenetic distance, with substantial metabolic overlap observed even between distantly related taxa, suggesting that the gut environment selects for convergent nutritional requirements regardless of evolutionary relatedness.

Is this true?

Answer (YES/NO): NO